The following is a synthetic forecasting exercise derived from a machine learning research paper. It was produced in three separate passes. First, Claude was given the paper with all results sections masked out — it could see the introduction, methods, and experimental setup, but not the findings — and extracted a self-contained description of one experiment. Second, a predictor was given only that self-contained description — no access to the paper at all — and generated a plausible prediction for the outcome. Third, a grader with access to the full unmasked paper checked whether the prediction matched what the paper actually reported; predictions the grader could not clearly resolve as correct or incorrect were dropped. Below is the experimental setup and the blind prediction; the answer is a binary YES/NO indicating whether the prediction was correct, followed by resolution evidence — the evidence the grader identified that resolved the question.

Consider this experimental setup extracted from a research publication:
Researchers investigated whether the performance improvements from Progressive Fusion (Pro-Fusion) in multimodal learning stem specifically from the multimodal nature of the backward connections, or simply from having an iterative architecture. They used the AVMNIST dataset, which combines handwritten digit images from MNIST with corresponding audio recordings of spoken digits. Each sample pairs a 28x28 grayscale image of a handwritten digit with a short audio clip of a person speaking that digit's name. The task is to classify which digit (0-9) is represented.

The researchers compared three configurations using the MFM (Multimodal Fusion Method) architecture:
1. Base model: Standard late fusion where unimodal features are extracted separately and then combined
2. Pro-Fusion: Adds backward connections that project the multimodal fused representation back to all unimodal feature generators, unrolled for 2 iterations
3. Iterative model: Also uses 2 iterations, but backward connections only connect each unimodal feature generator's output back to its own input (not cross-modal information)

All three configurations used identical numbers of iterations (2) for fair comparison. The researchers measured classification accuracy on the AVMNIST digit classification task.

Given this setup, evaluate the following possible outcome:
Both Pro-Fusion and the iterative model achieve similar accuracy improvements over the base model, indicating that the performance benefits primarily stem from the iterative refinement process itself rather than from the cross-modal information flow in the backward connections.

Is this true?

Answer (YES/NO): NO